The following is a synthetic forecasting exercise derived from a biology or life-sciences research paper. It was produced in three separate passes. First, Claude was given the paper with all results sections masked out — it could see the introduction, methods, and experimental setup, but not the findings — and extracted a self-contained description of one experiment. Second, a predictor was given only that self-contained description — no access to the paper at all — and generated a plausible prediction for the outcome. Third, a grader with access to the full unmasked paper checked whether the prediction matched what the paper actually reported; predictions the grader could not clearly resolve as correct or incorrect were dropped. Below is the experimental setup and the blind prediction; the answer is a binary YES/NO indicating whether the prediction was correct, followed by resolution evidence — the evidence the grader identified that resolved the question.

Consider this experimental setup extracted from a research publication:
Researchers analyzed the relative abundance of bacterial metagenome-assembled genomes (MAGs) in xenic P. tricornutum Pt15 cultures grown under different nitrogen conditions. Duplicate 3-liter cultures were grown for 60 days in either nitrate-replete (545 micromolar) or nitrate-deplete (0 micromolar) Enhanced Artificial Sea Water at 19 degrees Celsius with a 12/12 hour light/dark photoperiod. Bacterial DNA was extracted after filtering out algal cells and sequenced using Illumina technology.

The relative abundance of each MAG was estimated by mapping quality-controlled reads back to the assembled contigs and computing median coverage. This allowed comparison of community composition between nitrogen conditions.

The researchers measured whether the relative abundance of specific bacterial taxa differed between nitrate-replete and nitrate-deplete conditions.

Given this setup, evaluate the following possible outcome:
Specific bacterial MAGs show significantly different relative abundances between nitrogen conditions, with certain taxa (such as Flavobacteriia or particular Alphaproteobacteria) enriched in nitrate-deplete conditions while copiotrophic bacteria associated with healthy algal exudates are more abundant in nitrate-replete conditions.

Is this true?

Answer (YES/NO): NO